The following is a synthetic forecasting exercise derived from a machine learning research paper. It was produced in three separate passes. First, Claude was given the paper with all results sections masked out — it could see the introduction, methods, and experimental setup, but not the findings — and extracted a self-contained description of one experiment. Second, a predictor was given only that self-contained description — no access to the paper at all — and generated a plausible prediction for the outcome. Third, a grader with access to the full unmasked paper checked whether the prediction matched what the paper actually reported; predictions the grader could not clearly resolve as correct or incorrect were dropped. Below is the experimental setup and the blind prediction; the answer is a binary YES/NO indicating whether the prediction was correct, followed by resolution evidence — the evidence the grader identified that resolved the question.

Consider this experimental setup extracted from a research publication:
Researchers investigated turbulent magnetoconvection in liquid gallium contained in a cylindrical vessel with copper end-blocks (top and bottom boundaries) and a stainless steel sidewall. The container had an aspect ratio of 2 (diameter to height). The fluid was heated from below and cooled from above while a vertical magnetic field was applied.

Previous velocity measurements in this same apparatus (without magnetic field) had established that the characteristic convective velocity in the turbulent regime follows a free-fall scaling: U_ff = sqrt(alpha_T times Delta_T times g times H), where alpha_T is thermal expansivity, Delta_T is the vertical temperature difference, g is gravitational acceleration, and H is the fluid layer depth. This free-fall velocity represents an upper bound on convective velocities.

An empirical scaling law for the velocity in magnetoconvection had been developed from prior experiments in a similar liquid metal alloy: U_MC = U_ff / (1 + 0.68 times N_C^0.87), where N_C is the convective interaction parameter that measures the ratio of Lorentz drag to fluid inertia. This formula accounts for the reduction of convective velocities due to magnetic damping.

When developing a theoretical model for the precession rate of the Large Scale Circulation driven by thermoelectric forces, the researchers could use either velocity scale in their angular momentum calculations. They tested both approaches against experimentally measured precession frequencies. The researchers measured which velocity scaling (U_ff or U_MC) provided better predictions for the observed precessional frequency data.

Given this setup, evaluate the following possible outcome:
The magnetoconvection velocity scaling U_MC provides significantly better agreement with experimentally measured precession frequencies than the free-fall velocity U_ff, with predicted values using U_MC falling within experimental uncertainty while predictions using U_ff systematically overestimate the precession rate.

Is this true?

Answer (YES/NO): NO